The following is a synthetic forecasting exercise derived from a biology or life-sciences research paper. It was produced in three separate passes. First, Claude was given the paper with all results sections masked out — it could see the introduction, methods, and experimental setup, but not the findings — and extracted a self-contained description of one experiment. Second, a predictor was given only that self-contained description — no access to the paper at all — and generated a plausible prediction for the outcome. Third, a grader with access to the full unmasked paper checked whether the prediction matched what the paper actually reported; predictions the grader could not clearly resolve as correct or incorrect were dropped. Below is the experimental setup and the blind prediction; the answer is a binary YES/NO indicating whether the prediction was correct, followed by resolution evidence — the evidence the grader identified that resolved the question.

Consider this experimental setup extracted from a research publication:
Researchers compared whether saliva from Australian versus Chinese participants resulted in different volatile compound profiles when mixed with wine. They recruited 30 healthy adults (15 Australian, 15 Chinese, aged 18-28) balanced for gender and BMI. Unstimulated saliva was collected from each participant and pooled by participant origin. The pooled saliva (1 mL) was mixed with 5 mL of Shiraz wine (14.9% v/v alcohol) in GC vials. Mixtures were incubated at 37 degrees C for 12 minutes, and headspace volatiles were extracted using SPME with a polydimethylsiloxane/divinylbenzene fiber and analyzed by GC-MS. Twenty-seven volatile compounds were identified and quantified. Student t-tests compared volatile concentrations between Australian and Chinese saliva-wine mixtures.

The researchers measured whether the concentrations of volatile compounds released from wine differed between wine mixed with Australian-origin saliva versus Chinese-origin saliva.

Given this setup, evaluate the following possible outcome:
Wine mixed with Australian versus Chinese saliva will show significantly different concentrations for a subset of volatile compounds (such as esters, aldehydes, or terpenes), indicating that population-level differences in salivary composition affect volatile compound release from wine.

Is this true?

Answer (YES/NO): YES